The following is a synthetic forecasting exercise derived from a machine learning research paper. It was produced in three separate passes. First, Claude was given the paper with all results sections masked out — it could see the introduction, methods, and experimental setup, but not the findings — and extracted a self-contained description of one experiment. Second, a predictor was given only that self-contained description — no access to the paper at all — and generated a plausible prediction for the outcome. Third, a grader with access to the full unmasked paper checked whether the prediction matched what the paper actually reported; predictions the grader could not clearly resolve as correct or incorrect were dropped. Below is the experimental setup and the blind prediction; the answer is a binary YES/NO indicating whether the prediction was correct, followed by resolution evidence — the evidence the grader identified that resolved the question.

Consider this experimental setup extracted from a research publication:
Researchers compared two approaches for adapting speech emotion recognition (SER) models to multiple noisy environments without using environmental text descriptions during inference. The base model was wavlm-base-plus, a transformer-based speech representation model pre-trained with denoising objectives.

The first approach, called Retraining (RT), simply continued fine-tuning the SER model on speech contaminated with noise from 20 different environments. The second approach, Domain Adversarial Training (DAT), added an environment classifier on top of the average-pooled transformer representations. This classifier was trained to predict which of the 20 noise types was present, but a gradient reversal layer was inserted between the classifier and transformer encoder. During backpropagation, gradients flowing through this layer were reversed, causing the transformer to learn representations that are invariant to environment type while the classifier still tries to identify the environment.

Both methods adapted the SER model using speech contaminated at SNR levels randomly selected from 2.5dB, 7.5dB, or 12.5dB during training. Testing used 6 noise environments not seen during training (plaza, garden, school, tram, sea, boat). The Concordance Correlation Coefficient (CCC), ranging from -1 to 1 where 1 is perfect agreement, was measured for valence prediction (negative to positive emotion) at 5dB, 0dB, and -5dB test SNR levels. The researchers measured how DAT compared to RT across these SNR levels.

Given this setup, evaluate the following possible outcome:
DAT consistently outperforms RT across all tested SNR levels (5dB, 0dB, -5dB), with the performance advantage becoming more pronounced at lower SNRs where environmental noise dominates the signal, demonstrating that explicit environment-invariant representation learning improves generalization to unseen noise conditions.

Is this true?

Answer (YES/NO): NO